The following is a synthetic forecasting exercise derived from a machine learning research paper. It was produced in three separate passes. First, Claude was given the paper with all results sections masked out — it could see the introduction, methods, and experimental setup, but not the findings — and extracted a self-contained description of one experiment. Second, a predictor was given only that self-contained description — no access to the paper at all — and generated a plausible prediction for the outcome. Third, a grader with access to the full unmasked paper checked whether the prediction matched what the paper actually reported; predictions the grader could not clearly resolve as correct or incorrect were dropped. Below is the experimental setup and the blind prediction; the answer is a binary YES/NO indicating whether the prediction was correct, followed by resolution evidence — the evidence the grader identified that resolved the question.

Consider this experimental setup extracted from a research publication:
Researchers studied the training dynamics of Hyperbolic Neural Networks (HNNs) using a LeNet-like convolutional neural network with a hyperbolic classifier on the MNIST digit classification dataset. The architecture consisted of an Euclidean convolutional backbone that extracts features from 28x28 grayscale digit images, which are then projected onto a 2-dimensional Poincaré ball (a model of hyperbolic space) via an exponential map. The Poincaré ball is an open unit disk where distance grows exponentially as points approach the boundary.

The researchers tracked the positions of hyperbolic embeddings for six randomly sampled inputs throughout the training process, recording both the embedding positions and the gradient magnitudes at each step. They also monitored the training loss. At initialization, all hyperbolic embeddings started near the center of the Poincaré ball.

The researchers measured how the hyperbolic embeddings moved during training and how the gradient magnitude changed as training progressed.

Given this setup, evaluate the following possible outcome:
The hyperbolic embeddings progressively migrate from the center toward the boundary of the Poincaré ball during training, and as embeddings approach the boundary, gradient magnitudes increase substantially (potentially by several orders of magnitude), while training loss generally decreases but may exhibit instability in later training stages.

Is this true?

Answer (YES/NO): NO